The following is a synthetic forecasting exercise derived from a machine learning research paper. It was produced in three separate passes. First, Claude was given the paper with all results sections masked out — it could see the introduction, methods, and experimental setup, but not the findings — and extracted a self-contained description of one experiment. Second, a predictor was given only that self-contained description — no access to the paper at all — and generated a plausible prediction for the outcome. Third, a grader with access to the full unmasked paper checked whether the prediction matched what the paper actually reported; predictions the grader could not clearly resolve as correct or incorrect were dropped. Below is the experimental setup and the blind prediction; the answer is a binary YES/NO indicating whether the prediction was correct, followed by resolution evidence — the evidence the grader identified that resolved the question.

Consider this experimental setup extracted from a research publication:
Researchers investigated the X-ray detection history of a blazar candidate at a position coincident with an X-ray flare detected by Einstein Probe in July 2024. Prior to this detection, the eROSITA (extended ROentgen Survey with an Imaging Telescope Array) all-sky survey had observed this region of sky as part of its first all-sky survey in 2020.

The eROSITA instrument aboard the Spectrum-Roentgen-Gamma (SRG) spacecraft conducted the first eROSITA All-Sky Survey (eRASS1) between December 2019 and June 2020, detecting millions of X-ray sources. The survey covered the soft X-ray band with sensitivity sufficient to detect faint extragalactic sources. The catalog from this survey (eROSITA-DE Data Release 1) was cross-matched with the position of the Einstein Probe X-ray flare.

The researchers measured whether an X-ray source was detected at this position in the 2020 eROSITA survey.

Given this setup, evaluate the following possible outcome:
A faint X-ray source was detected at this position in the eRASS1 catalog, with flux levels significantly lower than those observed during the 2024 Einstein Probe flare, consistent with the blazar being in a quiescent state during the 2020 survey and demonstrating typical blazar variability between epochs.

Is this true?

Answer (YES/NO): YES